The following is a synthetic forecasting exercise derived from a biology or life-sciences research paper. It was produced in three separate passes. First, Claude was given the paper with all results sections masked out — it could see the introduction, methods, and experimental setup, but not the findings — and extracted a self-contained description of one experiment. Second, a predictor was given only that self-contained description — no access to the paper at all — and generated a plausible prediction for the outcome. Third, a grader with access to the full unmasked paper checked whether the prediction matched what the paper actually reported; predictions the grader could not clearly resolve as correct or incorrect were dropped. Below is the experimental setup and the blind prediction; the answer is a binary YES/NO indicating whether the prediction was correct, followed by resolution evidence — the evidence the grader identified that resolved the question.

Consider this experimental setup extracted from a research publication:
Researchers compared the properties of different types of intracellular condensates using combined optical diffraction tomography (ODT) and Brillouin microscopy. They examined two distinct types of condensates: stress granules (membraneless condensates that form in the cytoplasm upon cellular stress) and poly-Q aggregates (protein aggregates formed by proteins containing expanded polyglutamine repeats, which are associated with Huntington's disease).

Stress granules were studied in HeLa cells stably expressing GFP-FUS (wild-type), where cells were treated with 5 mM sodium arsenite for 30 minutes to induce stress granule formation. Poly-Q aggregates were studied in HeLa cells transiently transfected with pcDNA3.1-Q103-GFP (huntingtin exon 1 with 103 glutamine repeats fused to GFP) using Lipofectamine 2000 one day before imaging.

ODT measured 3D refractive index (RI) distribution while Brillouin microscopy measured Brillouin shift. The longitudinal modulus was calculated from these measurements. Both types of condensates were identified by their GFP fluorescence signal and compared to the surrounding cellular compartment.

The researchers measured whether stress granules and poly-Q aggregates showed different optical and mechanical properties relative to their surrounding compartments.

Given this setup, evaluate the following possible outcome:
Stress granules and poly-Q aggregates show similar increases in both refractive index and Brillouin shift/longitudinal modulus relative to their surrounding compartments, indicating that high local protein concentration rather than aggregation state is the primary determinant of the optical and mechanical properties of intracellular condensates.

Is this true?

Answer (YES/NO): NO